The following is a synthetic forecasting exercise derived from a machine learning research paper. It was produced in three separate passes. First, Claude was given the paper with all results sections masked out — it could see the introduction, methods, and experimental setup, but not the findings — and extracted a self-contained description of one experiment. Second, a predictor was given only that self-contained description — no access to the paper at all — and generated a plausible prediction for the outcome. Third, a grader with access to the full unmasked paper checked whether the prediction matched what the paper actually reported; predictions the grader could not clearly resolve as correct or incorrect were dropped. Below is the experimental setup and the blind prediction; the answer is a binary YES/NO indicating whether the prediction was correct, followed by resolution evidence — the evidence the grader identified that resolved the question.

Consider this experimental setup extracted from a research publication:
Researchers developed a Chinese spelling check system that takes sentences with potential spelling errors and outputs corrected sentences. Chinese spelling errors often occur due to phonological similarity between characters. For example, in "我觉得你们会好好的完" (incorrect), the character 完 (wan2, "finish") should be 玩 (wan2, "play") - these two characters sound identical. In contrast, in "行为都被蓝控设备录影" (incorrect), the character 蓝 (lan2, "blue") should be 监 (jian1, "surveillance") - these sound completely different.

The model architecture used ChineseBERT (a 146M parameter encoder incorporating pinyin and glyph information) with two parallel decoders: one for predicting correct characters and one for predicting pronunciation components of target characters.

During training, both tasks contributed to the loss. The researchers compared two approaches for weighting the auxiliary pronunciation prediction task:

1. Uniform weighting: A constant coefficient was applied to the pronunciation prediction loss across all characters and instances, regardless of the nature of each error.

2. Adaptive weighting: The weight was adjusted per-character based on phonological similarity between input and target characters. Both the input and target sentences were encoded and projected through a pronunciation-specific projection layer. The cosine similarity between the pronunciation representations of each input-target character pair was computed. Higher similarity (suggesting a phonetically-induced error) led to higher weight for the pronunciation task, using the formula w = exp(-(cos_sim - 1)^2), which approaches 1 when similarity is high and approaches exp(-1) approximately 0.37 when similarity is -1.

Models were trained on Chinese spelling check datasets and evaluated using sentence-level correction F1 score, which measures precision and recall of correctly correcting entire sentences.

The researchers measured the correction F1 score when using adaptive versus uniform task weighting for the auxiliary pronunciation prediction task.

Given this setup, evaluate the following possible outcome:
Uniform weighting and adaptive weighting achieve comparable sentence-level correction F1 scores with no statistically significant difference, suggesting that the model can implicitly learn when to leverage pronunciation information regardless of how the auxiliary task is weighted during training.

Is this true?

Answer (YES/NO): NO